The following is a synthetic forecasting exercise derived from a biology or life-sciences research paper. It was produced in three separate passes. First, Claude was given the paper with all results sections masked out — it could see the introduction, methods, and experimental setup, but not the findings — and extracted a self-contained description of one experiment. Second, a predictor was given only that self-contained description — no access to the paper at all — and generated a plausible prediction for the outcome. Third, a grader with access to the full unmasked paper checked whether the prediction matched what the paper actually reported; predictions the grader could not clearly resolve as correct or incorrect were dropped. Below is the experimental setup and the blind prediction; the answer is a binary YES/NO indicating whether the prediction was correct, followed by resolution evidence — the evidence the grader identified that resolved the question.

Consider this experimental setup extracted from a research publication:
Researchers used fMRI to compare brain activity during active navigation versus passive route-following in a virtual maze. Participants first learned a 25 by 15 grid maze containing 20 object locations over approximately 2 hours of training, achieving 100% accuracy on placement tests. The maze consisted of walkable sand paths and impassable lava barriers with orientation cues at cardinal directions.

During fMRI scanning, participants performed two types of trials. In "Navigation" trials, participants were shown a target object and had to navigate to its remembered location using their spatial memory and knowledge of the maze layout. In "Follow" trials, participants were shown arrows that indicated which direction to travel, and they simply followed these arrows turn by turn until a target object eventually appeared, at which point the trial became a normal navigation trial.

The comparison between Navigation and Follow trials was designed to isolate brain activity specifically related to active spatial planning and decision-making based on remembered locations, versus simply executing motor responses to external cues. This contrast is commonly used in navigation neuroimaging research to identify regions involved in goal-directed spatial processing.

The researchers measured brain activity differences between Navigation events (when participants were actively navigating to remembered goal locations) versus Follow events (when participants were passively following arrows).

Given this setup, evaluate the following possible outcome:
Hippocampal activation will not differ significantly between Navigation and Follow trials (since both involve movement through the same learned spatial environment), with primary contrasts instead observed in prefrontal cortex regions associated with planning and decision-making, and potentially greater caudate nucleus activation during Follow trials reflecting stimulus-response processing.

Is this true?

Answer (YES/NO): NO